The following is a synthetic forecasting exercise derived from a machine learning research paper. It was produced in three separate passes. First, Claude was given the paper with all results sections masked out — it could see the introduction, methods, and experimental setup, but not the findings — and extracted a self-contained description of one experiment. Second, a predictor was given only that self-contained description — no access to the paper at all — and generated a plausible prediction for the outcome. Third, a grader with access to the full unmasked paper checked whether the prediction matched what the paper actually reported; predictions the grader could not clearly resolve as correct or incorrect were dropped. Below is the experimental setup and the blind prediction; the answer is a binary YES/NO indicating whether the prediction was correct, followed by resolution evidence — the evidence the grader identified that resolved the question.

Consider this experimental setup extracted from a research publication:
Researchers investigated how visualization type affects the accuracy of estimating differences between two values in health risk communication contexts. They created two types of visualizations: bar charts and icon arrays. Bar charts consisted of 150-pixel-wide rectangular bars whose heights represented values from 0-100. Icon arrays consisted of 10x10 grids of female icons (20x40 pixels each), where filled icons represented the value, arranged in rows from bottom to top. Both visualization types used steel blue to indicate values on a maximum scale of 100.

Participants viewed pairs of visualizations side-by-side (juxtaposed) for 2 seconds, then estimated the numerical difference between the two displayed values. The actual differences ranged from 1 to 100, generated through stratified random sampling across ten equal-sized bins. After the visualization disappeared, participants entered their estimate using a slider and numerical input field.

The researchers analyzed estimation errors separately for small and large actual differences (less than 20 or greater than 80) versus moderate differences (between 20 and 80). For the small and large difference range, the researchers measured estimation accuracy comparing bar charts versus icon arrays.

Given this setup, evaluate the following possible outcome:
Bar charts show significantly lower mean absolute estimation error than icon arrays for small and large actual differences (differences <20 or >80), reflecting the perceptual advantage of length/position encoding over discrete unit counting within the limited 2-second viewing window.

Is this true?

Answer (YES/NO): NO